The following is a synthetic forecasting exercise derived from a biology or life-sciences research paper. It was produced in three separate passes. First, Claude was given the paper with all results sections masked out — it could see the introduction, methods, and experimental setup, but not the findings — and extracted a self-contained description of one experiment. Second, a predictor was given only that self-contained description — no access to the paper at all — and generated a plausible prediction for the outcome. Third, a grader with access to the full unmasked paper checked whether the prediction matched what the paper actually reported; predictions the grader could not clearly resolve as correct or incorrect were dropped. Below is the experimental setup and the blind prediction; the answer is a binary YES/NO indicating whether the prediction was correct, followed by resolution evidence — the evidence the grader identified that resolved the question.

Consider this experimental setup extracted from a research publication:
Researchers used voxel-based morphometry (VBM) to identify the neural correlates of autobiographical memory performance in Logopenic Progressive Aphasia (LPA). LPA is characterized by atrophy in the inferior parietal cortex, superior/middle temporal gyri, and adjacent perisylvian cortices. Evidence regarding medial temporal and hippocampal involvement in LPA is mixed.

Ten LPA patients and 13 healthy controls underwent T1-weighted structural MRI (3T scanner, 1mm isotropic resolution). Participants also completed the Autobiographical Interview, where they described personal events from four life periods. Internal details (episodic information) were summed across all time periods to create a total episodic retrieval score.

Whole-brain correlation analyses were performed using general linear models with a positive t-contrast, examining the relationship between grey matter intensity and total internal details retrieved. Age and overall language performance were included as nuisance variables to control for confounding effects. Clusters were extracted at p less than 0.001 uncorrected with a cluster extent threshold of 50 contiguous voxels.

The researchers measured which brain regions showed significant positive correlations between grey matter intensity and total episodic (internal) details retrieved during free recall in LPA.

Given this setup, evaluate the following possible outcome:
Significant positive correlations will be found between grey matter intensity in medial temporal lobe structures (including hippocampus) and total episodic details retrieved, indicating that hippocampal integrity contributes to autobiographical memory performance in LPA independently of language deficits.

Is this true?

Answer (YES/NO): NO